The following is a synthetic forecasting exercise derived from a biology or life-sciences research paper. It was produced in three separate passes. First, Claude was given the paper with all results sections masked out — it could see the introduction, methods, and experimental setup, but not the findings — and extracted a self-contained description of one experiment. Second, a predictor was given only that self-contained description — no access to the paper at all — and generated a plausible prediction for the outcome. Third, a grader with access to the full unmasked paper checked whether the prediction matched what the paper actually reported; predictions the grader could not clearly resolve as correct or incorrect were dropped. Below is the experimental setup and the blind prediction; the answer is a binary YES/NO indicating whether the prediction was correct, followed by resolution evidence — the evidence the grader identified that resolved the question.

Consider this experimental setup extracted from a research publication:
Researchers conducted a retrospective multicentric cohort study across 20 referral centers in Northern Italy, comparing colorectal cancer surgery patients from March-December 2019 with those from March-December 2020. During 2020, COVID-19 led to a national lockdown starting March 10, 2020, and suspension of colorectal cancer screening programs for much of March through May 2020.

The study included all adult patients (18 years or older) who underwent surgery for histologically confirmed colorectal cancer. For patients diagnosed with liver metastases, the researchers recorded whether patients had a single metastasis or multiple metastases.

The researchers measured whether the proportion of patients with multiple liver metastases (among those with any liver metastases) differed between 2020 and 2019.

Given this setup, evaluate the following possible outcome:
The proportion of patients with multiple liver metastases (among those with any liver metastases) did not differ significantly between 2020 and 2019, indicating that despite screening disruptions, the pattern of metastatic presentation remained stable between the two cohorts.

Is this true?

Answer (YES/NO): NO